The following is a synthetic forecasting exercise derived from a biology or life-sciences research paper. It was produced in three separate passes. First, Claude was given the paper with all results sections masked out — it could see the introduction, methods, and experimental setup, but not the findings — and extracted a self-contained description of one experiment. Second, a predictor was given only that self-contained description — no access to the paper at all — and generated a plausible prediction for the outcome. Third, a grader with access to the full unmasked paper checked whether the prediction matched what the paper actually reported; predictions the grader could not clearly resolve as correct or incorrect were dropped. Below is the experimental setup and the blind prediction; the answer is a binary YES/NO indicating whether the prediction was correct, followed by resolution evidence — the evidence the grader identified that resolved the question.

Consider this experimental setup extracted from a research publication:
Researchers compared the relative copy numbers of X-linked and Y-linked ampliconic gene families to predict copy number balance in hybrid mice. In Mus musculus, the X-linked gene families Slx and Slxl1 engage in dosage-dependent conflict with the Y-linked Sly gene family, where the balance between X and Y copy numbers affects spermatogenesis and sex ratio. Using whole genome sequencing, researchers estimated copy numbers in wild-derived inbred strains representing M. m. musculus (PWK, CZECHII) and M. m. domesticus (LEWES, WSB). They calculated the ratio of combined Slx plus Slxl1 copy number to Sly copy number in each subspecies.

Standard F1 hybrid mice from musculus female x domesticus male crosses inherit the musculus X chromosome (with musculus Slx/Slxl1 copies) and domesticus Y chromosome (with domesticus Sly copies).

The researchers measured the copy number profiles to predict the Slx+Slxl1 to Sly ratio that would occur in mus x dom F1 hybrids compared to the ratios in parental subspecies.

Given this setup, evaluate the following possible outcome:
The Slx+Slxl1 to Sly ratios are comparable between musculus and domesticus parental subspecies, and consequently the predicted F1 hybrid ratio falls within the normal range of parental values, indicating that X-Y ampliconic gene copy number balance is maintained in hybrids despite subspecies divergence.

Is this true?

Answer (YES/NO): NO